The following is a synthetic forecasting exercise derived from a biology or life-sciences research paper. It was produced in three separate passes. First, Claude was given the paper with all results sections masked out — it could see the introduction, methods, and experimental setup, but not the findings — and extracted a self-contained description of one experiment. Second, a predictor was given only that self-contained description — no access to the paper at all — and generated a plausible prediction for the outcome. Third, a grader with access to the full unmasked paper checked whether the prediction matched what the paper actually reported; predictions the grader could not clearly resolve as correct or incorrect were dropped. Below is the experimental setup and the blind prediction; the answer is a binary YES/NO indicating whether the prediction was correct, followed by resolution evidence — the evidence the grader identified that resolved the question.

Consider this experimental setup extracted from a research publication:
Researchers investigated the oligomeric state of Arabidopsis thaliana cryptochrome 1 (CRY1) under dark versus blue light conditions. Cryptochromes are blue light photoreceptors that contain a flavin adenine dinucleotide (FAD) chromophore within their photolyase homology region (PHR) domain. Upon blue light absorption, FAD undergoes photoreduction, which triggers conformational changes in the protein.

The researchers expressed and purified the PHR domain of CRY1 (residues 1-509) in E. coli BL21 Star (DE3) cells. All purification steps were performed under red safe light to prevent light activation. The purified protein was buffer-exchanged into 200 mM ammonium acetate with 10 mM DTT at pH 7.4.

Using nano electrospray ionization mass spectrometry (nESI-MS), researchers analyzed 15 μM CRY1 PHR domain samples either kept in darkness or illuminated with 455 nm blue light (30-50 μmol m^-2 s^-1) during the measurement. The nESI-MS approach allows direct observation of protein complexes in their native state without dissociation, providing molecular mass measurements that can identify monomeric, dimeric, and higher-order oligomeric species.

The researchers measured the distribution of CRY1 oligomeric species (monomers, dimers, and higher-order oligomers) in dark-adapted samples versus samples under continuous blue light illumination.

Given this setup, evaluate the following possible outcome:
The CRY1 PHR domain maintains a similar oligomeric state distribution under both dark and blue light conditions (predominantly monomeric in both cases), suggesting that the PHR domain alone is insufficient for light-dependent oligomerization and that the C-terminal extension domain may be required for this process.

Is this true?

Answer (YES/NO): NO